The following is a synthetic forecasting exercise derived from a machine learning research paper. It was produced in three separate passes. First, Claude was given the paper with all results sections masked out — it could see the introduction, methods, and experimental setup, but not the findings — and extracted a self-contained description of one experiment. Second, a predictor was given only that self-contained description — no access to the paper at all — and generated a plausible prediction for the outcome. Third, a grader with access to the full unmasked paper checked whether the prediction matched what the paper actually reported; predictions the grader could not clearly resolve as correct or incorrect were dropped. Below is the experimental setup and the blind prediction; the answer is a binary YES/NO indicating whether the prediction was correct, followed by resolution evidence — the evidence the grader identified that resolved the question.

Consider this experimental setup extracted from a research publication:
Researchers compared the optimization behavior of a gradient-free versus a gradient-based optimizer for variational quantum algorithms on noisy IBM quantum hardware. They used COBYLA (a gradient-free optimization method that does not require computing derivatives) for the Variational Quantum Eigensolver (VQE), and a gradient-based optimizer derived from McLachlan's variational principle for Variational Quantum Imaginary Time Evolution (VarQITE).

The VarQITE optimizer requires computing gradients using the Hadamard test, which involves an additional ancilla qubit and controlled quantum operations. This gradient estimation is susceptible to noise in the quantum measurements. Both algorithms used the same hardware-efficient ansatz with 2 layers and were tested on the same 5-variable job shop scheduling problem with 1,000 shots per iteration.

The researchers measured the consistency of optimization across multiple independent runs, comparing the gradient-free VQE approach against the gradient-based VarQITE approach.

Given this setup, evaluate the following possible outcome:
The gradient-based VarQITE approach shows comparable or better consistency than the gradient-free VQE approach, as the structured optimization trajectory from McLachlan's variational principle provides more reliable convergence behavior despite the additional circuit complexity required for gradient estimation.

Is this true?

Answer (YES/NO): NO